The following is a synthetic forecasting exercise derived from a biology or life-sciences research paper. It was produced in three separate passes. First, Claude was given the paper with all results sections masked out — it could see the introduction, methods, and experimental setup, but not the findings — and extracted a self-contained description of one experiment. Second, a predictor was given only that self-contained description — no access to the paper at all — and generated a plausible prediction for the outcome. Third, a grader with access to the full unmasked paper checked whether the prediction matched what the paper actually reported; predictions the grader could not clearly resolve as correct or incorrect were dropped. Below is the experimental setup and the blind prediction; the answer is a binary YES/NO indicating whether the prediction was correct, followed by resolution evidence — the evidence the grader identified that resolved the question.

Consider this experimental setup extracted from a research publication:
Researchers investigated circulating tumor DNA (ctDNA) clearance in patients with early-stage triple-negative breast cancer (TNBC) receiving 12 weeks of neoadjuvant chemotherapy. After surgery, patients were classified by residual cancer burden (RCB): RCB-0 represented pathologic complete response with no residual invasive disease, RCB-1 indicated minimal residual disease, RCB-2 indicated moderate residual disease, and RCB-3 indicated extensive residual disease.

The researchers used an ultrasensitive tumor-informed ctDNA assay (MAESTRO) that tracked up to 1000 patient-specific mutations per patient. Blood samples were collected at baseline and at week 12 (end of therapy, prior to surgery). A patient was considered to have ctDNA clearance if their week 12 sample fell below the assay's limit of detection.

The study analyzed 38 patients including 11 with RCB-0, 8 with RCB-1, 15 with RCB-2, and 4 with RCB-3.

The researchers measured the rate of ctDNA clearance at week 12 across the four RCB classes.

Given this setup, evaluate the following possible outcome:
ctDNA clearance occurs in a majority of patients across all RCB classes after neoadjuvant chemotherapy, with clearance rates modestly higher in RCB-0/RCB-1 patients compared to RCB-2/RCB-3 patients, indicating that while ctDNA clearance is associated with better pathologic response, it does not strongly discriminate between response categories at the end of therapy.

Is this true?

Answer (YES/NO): NO